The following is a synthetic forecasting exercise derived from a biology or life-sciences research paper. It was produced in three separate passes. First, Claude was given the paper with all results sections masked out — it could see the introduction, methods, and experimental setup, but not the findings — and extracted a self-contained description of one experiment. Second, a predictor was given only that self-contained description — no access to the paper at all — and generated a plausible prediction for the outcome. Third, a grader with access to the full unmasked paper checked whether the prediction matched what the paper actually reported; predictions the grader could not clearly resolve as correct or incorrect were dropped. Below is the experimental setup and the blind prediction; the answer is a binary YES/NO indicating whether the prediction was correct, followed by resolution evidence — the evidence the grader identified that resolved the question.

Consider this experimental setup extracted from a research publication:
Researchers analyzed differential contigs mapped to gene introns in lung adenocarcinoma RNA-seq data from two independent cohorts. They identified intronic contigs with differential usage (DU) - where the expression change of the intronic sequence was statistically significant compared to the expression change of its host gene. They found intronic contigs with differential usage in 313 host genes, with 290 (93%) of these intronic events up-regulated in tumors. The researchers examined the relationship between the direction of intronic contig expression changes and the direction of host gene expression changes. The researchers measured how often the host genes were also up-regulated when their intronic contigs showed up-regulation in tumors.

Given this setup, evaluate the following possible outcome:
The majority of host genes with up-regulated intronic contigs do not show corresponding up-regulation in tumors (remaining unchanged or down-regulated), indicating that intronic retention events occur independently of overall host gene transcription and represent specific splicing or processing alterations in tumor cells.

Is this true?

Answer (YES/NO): NO